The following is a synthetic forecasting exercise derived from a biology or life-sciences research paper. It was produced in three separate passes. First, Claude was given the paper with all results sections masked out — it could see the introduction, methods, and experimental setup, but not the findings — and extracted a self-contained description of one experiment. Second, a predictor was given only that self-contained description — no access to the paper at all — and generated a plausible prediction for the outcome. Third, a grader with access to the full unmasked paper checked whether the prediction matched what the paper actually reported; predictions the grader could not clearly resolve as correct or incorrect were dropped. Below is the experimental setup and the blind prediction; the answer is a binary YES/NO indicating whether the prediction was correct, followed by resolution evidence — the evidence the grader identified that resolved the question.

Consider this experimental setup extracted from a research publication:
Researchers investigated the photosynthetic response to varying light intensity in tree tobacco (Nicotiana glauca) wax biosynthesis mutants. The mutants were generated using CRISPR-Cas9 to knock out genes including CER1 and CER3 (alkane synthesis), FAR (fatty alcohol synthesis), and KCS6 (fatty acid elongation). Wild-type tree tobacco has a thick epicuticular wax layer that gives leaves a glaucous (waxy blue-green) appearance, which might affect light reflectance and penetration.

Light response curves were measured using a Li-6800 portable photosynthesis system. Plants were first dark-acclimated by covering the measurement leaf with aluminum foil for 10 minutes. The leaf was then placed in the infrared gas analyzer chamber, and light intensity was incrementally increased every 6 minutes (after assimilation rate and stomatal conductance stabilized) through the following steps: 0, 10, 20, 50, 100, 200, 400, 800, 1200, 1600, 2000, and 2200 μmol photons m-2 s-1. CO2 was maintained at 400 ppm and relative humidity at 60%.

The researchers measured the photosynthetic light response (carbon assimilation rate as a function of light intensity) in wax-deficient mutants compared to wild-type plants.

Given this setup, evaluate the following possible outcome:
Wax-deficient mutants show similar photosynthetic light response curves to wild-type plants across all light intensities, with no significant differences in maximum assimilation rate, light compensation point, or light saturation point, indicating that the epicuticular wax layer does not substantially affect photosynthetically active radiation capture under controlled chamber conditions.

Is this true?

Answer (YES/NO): NO